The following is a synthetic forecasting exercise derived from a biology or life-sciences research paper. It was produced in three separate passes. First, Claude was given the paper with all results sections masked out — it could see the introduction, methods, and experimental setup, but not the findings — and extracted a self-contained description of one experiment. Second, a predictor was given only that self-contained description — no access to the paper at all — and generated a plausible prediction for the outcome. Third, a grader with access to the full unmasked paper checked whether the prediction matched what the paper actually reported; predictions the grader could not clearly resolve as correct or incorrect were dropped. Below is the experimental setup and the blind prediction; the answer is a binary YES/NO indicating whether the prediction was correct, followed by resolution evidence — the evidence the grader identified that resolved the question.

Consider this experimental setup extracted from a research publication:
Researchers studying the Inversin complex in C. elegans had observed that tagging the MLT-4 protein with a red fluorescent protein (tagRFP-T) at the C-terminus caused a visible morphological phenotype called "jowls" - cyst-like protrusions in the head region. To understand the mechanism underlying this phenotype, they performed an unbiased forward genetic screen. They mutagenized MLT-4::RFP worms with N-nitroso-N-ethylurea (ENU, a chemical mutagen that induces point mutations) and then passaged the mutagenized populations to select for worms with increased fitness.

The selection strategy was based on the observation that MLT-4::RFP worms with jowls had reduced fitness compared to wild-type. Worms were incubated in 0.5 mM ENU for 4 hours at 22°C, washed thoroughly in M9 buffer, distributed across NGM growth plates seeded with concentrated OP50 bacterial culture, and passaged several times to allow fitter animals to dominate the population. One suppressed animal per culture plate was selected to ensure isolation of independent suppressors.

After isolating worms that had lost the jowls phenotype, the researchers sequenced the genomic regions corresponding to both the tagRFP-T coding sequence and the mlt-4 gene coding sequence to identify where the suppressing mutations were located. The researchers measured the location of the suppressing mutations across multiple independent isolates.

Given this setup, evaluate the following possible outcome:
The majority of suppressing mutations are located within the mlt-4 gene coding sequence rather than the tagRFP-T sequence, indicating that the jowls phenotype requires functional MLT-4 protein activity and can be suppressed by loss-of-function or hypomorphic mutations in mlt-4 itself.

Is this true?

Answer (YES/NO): NO